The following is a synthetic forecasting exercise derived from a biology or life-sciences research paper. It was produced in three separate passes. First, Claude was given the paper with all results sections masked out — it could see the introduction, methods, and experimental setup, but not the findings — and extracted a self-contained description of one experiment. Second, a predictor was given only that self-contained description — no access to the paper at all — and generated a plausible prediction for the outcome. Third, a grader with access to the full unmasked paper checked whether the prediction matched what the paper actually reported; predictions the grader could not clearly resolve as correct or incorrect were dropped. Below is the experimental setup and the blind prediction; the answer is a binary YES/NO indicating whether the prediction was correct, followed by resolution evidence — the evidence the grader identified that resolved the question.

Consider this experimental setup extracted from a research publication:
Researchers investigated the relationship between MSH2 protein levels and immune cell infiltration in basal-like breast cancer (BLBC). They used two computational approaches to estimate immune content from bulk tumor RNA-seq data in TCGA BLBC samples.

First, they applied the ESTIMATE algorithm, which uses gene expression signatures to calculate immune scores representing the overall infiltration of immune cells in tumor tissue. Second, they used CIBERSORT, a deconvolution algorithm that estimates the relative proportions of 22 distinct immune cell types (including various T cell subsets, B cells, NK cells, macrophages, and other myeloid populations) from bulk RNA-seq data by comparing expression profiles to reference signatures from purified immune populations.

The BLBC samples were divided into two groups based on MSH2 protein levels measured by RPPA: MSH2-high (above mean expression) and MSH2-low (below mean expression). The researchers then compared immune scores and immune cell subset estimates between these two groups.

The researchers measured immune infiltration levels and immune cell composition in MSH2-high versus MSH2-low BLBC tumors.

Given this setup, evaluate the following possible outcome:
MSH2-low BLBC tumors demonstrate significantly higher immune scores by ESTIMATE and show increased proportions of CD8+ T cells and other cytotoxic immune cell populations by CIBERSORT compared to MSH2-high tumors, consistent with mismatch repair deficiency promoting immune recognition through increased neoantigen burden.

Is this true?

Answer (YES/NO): NO